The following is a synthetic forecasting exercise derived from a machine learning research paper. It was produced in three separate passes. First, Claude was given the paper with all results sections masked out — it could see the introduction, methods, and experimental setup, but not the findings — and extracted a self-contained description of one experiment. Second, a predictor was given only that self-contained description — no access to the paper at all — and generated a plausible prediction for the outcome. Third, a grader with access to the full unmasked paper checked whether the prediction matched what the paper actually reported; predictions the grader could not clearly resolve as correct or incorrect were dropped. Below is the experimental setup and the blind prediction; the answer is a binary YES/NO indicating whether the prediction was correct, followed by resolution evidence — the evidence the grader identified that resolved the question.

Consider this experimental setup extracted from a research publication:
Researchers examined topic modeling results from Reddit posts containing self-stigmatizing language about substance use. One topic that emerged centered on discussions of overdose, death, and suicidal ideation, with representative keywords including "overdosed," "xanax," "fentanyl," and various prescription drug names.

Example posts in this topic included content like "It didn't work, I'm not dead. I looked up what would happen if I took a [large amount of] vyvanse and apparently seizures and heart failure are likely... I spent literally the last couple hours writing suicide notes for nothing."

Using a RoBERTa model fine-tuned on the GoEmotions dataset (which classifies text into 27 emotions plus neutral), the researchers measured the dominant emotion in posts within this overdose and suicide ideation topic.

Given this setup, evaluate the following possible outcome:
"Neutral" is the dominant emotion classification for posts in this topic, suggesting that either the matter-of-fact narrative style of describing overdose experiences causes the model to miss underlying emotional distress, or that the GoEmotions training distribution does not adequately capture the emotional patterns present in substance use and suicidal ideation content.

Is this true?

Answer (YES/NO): NO